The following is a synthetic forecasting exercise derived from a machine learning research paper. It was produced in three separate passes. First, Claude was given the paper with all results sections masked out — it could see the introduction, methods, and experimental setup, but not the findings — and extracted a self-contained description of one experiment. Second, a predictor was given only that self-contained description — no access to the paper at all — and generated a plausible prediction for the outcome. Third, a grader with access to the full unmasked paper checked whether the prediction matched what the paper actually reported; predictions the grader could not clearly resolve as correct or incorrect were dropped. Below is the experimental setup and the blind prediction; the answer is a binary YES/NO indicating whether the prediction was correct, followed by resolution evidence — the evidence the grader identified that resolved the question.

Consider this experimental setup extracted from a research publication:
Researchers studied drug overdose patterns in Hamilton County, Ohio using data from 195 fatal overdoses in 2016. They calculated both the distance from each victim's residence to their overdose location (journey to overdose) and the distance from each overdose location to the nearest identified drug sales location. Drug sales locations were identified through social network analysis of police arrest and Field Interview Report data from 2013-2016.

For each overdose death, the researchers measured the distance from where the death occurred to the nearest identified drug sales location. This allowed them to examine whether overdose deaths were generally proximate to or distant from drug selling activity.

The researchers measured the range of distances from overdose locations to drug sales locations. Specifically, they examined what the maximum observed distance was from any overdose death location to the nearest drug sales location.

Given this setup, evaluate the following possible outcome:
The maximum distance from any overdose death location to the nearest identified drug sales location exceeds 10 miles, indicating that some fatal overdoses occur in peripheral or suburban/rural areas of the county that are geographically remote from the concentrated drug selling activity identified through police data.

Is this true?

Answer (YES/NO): NO